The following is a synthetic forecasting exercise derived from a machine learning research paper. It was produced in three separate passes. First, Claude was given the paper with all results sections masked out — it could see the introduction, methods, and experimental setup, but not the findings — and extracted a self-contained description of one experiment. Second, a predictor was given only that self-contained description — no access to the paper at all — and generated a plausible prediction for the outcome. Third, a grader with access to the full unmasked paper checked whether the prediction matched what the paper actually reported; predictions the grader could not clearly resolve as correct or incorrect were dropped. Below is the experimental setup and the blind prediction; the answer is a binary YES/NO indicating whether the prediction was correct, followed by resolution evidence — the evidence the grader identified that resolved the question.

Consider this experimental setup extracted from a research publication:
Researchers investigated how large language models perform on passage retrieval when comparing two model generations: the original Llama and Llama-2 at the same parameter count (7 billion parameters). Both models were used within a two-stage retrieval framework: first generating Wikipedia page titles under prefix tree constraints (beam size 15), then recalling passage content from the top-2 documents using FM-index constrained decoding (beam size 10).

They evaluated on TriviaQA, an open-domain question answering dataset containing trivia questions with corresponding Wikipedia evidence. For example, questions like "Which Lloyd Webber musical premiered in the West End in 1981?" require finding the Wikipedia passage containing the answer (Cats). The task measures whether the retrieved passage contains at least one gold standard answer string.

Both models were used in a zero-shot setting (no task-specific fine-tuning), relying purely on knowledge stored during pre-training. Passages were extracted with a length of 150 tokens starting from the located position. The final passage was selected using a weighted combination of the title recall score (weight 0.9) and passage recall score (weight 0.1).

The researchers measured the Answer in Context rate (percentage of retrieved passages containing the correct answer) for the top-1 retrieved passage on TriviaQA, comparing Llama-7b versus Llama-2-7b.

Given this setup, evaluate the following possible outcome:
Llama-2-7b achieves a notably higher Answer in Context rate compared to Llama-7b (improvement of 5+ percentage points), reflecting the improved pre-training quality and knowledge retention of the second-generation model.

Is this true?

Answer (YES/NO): NO